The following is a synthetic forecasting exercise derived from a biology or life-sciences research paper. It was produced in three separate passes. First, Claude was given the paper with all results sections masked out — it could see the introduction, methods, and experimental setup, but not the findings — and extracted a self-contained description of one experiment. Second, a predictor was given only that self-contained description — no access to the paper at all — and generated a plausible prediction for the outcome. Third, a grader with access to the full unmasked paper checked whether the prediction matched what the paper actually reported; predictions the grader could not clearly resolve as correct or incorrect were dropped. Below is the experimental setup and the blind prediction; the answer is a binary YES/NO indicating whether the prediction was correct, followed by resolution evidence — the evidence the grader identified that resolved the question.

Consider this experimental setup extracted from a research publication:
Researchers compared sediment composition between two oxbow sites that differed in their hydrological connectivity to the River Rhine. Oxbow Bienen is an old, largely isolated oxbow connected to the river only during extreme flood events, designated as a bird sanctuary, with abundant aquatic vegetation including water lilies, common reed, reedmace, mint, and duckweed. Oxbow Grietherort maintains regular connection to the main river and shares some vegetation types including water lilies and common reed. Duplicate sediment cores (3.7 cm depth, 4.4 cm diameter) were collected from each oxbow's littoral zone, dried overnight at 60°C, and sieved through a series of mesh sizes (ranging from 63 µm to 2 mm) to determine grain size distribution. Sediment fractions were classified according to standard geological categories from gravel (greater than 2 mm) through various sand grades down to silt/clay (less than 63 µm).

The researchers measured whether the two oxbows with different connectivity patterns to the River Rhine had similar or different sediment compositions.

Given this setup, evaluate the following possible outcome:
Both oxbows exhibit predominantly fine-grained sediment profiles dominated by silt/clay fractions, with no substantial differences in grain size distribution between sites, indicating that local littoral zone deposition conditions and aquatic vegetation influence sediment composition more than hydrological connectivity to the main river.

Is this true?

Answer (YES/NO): NO